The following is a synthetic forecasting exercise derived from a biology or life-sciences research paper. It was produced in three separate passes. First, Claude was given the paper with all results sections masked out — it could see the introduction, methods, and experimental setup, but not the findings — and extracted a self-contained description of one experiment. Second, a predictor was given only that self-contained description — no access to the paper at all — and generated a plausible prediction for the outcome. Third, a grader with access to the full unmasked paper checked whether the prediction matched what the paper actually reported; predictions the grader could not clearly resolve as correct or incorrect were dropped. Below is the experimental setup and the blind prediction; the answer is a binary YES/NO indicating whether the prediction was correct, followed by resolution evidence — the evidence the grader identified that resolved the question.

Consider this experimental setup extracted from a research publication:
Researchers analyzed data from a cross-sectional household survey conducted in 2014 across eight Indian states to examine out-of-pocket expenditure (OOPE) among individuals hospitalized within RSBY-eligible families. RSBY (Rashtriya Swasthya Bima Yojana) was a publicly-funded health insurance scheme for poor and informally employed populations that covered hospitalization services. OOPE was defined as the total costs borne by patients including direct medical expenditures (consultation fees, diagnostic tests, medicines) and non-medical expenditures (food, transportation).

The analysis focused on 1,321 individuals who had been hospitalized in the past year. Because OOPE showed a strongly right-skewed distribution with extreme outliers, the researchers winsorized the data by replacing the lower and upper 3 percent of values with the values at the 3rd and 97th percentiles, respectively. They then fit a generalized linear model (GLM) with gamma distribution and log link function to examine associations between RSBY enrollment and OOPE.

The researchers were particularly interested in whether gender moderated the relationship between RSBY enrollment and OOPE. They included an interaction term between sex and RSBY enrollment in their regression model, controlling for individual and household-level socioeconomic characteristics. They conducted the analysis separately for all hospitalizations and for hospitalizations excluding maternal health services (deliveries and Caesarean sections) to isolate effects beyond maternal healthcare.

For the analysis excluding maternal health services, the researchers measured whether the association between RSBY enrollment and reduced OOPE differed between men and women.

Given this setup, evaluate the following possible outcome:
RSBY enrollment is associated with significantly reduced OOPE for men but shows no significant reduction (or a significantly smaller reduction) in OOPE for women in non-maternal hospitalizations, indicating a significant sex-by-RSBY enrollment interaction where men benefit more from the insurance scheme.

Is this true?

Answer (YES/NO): NO